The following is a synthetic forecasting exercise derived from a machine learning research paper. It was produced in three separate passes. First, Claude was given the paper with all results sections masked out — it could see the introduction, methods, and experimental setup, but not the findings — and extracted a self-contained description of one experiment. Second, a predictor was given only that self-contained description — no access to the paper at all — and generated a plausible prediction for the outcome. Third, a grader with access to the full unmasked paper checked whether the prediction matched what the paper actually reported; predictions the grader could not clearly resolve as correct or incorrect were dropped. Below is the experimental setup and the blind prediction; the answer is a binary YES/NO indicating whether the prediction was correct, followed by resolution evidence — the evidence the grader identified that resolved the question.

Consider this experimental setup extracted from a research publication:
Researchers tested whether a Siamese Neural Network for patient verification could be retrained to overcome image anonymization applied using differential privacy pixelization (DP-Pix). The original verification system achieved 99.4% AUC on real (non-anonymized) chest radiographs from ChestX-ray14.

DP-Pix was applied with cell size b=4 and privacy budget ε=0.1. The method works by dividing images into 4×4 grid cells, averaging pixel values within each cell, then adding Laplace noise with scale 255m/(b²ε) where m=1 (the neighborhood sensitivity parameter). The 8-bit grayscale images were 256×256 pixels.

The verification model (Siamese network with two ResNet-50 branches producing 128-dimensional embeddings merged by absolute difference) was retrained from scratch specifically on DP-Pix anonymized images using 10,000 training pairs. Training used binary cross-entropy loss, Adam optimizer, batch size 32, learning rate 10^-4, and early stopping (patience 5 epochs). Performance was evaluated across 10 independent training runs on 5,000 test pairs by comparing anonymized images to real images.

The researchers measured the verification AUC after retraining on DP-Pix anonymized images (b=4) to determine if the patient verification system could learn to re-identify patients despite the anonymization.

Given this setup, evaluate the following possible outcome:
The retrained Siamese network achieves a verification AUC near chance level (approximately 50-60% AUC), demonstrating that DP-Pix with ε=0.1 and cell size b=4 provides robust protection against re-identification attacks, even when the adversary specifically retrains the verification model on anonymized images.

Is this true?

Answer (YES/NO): YES